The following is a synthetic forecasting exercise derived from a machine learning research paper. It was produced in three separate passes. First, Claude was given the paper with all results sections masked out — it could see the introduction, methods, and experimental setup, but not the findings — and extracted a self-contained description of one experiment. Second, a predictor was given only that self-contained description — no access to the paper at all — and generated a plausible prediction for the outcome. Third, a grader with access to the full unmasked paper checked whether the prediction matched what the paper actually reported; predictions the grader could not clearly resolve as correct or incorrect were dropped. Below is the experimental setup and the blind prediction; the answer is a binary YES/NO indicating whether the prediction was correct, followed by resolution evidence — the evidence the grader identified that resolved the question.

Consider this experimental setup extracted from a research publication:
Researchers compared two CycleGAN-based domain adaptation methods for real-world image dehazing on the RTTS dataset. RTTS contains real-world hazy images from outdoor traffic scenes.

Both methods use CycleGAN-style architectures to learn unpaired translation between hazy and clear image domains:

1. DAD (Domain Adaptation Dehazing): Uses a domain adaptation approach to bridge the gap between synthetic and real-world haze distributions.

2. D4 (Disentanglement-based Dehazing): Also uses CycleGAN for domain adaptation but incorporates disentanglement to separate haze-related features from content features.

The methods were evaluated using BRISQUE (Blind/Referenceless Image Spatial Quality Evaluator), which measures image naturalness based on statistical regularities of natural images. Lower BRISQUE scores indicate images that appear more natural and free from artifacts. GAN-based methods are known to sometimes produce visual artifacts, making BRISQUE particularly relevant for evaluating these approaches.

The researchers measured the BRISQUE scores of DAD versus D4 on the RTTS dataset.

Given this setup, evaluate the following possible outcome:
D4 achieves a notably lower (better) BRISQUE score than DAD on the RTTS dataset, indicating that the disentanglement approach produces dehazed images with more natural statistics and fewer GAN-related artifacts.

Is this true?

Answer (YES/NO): NO